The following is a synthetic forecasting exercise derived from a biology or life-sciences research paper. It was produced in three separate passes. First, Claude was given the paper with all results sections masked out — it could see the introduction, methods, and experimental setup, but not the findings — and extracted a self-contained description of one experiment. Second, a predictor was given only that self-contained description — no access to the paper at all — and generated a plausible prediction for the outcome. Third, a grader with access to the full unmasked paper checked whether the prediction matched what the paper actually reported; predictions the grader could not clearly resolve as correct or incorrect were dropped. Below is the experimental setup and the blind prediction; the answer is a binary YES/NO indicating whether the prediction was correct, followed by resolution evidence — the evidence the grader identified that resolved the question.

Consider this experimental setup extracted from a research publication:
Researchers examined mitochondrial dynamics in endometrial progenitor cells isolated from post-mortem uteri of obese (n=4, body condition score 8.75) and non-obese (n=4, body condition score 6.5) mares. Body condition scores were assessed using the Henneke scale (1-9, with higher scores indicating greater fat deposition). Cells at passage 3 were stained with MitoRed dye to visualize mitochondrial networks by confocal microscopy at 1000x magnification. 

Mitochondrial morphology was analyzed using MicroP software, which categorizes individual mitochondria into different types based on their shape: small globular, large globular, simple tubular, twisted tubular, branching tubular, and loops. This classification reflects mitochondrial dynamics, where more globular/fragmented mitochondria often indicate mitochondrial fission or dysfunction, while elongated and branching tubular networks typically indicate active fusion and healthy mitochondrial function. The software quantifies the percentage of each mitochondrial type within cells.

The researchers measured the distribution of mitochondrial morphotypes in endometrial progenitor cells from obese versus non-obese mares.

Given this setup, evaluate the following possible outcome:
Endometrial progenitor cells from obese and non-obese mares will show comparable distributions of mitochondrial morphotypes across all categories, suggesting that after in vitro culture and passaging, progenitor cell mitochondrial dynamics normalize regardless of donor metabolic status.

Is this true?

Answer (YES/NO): NO